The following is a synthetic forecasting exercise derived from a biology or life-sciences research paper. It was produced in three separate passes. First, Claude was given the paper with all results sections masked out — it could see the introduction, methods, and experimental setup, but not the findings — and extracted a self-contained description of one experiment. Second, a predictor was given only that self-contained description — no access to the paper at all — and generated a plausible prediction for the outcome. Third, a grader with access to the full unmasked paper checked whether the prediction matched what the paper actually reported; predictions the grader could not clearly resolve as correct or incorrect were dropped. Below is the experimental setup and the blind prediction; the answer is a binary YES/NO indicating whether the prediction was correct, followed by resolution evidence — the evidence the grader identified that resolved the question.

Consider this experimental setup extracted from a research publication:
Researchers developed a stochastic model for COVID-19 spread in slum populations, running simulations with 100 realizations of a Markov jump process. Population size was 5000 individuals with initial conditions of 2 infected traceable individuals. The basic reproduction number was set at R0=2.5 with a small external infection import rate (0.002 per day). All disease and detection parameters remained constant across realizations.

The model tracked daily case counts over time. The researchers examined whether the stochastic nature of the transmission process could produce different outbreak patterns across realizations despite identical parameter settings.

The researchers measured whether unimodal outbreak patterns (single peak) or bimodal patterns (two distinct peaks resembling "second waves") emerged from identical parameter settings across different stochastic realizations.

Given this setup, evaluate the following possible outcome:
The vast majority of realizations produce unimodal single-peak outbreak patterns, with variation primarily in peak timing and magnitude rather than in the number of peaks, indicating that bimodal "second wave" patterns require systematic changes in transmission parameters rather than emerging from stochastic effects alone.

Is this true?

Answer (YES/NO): NO